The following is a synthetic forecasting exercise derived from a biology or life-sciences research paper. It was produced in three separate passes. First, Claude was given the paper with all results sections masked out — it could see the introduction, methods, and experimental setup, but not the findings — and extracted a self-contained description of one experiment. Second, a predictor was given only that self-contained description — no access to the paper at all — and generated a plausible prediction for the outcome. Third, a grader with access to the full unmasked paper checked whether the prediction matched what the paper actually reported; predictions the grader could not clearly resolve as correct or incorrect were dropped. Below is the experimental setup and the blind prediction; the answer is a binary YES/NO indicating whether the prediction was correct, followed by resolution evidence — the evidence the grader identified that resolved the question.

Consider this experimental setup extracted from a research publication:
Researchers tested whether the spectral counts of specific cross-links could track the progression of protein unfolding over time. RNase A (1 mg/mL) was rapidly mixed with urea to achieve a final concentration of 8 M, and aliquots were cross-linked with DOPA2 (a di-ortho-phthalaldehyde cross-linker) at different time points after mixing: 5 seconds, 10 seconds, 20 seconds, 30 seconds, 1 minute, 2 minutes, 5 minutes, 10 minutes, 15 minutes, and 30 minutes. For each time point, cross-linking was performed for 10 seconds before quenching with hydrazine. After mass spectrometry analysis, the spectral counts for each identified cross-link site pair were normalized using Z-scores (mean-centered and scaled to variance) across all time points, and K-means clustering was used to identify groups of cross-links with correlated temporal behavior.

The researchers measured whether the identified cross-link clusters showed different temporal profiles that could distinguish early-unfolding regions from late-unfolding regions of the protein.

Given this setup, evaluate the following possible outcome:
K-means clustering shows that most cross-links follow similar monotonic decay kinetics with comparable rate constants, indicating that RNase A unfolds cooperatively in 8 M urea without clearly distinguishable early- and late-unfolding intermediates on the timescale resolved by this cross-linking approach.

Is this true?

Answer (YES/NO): NO